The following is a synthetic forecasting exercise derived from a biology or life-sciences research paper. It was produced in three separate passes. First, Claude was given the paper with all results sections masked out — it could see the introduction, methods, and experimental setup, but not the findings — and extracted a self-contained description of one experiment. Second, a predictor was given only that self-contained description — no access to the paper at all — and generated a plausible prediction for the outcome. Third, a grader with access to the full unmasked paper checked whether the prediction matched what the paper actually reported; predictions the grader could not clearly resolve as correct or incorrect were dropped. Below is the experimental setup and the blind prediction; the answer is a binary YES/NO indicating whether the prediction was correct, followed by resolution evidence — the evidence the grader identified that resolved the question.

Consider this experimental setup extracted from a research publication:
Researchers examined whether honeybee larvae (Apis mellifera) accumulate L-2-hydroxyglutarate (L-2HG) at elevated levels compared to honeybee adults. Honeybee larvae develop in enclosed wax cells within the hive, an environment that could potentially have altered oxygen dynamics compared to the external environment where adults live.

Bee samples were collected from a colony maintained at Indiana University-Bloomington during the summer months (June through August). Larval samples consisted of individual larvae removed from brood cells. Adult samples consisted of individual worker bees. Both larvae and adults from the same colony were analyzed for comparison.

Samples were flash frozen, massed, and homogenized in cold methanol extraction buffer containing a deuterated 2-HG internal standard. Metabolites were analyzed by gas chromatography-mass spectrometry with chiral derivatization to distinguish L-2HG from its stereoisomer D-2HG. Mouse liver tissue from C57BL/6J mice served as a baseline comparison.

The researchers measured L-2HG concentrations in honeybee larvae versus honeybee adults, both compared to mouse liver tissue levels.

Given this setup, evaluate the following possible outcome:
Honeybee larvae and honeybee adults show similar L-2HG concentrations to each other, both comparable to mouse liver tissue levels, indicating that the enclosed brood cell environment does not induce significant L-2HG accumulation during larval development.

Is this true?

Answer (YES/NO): YES